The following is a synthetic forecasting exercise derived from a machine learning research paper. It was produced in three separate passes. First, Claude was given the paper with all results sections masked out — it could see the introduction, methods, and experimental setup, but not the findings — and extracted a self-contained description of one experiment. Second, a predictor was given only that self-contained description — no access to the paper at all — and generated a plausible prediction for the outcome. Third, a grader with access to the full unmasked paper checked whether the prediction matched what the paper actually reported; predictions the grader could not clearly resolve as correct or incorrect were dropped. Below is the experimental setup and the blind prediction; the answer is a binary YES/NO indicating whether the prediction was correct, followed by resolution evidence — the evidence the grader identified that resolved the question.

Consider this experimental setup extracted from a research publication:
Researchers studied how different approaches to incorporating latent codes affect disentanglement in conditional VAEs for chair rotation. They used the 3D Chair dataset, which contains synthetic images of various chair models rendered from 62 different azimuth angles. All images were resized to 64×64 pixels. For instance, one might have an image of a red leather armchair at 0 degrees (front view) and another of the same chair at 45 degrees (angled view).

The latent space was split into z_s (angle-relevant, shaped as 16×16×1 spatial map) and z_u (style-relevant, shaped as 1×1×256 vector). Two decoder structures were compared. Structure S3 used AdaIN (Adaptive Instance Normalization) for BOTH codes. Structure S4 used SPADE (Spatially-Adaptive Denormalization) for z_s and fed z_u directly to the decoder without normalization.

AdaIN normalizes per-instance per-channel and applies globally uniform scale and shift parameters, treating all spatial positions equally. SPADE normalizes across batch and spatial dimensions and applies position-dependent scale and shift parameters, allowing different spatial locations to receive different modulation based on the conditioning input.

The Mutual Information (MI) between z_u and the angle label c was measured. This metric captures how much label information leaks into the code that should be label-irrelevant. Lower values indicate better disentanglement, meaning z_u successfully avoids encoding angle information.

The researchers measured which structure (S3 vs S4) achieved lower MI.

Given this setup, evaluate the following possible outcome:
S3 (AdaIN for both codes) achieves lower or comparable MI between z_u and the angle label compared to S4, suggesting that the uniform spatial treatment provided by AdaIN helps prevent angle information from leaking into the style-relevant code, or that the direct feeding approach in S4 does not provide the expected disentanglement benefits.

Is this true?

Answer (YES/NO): YES